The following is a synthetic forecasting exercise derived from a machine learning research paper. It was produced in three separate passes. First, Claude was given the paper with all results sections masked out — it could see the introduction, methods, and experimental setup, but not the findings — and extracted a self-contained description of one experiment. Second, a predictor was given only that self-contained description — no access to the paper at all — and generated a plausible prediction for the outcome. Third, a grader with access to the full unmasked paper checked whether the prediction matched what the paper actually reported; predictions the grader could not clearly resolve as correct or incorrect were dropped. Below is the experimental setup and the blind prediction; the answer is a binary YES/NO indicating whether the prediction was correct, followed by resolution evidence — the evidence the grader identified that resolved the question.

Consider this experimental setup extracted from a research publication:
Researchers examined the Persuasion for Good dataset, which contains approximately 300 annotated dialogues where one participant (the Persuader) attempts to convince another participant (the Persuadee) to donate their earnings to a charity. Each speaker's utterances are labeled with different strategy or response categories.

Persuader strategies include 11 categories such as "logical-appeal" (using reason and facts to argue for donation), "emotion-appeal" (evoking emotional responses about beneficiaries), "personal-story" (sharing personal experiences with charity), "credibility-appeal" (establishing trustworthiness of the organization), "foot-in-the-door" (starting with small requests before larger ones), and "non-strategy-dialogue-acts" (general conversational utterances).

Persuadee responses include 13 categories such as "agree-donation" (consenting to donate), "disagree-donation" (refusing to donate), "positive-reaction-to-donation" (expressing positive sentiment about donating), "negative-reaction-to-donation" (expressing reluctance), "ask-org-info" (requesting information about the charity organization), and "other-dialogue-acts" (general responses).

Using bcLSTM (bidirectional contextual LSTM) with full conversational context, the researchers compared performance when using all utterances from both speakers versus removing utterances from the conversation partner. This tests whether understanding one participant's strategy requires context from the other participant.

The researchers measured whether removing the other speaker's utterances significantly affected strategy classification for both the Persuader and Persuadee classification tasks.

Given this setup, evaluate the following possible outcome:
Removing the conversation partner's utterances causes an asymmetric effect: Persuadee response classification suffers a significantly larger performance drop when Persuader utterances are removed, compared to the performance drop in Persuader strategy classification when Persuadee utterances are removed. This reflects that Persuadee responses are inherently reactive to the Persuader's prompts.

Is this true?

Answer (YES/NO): NO